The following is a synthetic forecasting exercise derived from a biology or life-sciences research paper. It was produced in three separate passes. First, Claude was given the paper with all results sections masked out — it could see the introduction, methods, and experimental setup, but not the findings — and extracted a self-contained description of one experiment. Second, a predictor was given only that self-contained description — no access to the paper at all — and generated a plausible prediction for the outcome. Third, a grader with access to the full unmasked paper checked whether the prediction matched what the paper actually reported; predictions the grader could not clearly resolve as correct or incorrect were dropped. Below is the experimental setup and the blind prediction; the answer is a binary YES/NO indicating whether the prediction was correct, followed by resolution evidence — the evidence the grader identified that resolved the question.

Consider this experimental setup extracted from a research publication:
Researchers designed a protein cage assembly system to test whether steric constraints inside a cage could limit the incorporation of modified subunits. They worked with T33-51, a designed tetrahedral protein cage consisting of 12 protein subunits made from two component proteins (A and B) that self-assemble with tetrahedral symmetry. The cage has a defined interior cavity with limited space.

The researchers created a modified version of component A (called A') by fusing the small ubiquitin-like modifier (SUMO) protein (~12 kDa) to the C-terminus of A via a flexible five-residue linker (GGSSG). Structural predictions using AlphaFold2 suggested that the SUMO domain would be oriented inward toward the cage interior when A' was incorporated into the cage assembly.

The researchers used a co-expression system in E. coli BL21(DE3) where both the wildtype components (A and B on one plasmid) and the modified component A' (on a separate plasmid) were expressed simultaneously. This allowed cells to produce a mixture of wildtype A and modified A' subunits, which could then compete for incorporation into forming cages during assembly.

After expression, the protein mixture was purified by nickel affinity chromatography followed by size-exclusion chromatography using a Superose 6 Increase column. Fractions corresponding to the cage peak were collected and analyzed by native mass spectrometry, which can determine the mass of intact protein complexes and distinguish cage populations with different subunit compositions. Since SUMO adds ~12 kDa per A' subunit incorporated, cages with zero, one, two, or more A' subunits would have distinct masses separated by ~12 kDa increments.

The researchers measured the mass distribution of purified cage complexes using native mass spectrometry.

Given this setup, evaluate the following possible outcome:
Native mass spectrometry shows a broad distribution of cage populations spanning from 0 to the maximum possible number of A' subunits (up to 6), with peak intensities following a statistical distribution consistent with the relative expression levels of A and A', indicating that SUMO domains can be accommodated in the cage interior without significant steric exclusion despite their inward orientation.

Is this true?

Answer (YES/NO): NO